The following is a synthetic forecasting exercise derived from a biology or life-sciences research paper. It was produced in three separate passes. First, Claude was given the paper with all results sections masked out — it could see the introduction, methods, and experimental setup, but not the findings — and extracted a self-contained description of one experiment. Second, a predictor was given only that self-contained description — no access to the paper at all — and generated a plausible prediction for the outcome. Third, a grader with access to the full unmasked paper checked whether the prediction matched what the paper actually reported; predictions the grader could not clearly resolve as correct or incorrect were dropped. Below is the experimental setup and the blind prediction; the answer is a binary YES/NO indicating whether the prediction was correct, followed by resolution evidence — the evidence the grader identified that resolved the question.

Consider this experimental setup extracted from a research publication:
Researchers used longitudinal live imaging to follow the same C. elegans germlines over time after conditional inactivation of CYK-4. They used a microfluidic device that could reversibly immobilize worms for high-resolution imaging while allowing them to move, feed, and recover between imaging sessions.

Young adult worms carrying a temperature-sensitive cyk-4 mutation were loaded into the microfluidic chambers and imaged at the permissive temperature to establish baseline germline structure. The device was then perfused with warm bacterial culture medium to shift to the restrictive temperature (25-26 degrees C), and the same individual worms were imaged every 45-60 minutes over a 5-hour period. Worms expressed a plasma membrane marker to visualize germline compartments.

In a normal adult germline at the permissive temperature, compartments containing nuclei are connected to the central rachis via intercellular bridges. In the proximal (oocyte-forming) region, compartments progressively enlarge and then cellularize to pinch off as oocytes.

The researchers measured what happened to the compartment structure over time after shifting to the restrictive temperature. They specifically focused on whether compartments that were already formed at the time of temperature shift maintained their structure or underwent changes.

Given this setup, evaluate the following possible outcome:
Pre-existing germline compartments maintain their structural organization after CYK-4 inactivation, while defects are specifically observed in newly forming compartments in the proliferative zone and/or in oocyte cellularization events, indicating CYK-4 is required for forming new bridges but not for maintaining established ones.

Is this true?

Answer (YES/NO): NO